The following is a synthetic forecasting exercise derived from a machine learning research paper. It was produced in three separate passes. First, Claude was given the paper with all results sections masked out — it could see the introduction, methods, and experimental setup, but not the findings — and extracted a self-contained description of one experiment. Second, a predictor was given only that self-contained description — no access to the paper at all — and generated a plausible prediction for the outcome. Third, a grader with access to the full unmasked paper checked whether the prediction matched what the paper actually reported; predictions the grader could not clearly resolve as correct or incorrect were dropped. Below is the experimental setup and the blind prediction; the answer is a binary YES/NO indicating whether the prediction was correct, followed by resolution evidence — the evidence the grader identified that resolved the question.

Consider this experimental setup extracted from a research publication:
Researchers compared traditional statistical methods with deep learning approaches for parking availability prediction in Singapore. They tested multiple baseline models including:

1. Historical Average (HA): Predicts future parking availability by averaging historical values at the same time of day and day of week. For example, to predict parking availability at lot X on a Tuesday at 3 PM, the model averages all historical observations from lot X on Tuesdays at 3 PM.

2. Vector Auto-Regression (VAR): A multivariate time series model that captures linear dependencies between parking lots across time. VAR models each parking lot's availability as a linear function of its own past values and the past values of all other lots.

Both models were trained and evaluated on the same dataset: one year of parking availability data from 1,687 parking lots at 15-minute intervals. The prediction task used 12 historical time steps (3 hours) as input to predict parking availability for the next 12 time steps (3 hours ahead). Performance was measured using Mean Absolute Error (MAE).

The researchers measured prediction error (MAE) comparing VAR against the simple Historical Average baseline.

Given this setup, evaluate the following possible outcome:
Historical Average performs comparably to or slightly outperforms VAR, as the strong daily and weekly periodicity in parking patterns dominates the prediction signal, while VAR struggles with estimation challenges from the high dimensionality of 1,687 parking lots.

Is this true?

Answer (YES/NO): NO